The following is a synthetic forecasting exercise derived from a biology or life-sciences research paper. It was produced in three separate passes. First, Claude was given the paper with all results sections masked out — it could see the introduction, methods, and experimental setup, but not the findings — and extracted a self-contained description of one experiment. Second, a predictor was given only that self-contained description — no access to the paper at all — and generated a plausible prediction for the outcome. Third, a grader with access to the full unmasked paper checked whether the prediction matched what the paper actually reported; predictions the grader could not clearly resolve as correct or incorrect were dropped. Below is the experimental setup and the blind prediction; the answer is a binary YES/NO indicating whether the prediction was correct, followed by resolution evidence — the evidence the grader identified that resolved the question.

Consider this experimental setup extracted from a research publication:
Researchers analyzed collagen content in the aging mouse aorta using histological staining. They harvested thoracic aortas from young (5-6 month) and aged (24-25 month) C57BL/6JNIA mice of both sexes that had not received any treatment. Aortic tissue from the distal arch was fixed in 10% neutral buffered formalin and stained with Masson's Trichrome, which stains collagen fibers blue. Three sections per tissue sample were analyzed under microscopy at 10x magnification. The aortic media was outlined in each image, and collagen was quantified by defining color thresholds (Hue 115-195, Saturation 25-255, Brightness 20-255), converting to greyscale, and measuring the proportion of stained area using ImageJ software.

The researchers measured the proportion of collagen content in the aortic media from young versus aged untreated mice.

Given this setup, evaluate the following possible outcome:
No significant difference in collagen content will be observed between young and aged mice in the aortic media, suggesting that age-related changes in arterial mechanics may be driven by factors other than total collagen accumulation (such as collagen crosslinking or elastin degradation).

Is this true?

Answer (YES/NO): NO